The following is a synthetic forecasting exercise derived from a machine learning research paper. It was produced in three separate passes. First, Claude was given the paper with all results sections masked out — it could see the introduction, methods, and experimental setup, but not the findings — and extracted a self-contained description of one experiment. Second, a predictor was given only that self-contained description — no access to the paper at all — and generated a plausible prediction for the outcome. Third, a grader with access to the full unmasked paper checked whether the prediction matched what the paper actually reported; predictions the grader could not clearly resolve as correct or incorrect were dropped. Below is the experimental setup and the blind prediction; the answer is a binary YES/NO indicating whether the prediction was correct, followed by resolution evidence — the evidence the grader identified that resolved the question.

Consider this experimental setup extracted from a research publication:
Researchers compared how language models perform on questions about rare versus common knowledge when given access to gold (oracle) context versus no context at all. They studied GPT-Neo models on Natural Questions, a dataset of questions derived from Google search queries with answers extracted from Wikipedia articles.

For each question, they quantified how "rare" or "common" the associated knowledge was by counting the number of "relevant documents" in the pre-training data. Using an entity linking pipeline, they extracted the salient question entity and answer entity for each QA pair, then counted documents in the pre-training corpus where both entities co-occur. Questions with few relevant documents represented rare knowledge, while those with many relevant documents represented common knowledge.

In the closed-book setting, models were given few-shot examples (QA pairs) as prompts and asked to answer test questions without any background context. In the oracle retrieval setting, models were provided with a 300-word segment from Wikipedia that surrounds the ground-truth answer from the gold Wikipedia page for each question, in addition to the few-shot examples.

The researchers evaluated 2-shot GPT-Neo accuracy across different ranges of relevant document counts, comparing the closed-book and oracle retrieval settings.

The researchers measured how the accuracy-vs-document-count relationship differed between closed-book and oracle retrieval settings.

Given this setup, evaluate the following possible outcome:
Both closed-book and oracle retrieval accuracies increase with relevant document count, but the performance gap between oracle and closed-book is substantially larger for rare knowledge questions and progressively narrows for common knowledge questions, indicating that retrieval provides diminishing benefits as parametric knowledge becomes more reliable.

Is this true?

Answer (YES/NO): NO